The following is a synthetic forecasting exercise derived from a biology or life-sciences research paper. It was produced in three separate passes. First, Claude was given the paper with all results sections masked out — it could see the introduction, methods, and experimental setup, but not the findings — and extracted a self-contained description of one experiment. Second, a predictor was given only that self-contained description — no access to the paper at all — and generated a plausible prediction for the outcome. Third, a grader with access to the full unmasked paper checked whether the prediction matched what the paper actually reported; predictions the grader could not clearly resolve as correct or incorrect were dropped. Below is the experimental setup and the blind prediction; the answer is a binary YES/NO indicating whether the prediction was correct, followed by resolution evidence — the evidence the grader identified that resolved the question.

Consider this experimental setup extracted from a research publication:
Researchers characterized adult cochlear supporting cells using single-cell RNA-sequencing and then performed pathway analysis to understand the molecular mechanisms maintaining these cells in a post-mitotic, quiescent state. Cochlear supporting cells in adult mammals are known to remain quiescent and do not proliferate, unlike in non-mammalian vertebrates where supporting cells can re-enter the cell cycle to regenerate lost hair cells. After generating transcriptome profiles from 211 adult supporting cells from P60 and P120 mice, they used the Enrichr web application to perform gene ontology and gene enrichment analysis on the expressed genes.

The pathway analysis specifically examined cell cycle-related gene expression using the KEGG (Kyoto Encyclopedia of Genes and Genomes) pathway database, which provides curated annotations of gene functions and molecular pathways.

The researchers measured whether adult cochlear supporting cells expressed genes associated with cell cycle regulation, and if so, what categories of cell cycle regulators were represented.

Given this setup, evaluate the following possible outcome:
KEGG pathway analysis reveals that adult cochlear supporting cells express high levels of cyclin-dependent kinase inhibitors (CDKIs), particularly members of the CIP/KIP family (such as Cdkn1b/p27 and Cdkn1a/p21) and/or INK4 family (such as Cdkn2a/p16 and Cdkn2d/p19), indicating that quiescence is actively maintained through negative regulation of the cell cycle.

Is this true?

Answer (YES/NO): NO